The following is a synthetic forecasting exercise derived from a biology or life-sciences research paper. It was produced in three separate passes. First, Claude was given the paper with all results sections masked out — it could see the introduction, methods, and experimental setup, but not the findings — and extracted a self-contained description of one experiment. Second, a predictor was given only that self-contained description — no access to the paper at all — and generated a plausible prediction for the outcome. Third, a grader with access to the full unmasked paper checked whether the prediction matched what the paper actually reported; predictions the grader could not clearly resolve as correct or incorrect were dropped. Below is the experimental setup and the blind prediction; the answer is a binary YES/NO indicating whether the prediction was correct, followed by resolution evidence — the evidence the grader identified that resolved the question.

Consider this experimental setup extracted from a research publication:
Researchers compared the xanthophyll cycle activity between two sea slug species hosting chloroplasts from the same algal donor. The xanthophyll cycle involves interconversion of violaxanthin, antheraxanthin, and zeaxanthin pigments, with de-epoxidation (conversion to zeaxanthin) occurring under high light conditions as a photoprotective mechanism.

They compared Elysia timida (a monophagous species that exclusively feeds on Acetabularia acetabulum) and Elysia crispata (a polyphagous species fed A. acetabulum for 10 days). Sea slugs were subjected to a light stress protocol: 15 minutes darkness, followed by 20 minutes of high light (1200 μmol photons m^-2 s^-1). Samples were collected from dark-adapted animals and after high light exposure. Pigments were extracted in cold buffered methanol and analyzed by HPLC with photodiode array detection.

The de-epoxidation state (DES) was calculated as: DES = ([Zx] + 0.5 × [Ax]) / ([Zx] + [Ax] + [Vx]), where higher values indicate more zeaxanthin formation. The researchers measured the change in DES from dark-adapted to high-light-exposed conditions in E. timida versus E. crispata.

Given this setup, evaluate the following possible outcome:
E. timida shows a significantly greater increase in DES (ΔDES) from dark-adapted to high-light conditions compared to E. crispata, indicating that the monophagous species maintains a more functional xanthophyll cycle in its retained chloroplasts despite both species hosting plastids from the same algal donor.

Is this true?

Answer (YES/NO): NO